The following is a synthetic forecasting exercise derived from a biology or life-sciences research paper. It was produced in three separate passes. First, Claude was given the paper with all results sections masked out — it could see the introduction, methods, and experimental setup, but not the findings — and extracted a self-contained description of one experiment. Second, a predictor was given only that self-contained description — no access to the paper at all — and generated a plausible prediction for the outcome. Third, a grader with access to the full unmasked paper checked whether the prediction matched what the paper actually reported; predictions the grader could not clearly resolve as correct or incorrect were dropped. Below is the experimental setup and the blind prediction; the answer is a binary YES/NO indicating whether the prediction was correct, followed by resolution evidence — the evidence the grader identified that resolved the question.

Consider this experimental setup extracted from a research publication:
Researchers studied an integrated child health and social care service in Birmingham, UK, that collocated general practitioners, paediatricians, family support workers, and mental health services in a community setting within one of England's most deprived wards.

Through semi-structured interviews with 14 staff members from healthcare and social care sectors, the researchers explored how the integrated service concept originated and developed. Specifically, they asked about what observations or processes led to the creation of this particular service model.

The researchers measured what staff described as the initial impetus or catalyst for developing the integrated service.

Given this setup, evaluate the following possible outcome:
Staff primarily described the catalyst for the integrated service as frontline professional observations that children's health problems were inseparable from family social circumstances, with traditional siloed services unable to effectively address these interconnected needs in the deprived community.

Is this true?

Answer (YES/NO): NO